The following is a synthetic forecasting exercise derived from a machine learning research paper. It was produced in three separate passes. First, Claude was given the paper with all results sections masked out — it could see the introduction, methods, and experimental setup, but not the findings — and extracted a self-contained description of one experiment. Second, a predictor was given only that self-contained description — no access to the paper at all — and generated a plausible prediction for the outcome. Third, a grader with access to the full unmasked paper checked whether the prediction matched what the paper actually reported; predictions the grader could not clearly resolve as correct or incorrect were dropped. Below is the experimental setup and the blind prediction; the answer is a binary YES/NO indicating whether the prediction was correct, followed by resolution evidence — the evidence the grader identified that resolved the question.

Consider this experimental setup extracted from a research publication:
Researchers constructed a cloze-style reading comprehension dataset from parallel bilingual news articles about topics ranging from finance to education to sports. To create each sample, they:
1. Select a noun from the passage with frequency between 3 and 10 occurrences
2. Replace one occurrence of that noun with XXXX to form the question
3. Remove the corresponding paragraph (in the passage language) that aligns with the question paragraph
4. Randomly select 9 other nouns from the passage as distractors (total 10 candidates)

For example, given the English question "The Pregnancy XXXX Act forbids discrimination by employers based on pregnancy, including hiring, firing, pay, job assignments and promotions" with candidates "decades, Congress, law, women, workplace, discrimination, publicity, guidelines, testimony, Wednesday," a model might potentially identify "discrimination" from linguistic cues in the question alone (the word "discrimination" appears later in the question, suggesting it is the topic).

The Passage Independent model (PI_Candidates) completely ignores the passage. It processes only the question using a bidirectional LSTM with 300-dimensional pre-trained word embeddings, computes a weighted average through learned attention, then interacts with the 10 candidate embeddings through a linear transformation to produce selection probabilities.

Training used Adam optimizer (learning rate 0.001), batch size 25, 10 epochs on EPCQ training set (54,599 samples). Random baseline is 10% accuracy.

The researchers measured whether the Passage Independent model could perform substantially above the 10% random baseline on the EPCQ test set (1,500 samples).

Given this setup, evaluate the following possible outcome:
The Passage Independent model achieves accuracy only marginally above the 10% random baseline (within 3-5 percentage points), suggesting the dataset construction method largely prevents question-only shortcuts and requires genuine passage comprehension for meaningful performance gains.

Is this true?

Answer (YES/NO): NO